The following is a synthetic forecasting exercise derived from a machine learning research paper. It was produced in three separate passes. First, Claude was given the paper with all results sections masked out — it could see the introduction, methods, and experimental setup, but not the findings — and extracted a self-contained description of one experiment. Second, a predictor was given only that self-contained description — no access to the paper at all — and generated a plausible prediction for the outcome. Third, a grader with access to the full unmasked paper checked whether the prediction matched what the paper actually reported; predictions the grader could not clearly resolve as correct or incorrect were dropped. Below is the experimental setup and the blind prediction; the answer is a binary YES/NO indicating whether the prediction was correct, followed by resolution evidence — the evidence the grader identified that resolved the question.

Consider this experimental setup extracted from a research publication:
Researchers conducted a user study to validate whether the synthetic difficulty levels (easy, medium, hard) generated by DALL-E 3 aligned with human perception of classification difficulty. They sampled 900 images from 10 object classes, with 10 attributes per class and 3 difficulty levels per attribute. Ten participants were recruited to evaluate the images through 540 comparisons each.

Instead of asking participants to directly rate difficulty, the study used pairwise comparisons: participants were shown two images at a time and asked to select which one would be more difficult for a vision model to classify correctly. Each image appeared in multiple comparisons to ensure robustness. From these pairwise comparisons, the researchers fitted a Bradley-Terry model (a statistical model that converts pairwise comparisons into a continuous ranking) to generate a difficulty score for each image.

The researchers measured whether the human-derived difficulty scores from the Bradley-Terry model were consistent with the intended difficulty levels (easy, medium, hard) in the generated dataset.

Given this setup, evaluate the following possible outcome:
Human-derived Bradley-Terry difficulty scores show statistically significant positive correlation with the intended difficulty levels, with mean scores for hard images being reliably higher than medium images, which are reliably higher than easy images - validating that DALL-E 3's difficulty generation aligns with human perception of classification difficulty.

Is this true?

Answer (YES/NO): YES